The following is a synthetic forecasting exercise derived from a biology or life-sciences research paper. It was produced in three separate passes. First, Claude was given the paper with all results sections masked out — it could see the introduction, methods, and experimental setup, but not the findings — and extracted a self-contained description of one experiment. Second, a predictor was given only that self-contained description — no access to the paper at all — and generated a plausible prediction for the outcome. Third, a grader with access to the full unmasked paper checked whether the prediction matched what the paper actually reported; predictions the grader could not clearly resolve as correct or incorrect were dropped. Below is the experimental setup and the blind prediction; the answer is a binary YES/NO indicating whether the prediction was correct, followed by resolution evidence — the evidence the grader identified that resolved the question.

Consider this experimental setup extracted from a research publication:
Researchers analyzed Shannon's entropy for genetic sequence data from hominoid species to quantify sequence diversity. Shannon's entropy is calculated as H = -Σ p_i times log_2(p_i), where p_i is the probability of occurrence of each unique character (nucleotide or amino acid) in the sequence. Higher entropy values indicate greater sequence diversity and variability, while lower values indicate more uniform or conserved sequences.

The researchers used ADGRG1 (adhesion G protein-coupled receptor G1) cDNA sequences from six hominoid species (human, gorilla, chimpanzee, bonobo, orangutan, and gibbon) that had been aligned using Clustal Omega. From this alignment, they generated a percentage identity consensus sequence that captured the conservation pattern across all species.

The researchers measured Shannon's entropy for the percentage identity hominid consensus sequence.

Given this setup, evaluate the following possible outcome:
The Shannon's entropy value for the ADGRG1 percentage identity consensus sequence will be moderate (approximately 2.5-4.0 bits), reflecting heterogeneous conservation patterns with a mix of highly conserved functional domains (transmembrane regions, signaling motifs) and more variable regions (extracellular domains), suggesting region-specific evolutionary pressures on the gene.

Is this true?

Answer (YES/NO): NO